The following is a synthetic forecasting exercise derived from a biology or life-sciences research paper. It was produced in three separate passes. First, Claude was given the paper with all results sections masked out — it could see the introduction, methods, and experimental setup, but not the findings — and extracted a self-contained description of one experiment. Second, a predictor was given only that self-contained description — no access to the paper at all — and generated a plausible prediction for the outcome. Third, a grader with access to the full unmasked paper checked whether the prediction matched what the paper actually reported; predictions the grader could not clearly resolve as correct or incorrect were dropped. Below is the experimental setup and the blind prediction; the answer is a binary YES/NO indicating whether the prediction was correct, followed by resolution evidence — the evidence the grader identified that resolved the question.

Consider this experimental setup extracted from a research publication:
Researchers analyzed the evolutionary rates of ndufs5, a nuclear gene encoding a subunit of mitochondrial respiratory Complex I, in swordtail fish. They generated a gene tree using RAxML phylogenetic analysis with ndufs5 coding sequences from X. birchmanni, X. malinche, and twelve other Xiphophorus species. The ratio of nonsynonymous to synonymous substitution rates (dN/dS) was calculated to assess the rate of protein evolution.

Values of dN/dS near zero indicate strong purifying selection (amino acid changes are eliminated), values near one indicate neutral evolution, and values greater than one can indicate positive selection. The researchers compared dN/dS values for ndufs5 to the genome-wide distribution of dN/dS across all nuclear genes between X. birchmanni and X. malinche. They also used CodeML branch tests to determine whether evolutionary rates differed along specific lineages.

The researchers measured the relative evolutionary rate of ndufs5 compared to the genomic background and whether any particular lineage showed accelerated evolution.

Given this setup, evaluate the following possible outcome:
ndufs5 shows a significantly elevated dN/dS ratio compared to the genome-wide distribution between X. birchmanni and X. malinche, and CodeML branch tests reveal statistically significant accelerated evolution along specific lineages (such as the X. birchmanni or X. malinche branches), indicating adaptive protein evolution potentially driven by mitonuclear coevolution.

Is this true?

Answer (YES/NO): YES